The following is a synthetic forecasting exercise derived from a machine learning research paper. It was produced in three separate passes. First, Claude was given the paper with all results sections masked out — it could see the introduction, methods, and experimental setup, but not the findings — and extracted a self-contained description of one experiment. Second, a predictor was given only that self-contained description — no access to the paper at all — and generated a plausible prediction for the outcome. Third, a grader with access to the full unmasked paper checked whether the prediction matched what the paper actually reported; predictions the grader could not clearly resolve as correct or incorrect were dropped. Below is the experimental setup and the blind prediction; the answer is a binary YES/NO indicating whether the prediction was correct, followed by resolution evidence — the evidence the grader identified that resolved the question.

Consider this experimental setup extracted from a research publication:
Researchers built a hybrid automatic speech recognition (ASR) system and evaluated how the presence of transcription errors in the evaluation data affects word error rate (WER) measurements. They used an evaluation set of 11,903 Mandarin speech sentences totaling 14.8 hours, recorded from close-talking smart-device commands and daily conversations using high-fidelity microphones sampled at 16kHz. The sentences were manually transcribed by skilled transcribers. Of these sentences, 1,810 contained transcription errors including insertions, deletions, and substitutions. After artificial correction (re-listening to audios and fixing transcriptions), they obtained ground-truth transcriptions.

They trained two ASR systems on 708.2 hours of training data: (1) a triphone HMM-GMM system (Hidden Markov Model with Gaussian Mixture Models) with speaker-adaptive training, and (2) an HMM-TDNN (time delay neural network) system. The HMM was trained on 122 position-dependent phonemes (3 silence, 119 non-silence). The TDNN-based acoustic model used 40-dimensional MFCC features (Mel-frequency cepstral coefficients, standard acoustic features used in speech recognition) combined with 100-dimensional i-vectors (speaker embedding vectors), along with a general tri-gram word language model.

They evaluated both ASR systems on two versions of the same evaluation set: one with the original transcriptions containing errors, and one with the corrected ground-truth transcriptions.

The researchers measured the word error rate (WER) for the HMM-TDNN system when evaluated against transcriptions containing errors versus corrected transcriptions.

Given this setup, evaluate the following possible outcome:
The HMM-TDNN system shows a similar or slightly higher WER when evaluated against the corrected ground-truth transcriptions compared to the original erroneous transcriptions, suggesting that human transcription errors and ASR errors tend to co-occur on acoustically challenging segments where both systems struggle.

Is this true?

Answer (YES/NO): NO